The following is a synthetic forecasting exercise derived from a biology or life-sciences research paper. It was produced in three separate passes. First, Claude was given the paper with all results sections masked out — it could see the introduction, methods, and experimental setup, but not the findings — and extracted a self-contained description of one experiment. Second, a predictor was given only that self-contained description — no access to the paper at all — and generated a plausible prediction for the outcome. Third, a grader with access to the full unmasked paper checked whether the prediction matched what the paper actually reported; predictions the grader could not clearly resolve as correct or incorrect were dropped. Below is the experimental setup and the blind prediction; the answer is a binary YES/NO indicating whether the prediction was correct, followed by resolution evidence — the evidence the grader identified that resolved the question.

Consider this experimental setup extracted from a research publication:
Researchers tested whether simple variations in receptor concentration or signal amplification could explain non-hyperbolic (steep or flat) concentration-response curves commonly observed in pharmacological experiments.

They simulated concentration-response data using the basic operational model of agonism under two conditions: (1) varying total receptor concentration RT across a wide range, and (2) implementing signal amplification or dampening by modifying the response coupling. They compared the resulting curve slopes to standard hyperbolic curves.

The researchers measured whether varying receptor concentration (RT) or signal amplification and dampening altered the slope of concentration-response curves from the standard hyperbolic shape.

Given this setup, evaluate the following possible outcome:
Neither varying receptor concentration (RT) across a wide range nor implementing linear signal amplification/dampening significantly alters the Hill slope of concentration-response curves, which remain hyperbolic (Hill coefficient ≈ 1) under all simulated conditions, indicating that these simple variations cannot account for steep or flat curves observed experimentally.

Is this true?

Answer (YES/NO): YES